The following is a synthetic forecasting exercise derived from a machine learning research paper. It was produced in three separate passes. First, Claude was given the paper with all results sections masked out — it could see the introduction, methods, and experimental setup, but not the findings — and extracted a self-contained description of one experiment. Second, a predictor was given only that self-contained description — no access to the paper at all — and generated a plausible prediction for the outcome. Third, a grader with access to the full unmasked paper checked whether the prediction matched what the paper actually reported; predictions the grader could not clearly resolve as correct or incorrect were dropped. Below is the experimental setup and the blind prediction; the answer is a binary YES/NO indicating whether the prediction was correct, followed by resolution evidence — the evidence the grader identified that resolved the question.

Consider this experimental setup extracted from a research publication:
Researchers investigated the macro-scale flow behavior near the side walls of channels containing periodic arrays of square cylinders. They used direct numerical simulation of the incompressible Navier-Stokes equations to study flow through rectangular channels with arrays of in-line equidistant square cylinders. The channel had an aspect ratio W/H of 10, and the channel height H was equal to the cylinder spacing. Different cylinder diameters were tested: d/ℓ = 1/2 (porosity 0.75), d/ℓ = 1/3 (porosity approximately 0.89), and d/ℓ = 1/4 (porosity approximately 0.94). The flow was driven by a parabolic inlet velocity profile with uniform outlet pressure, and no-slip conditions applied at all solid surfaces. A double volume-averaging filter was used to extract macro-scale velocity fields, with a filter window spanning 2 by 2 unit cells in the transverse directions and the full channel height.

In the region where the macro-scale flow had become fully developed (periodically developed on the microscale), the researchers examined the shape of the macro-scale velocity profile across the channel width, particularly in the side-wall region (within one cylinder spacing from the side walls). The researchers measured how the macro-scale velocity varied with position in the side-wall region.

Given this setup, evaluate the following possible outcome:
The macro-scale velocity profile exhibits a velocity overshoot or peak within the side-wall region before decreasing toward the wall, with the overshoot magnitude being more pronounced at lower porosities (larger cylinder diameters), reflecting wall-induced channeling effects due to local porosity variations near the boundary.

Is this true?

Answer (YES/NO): NO